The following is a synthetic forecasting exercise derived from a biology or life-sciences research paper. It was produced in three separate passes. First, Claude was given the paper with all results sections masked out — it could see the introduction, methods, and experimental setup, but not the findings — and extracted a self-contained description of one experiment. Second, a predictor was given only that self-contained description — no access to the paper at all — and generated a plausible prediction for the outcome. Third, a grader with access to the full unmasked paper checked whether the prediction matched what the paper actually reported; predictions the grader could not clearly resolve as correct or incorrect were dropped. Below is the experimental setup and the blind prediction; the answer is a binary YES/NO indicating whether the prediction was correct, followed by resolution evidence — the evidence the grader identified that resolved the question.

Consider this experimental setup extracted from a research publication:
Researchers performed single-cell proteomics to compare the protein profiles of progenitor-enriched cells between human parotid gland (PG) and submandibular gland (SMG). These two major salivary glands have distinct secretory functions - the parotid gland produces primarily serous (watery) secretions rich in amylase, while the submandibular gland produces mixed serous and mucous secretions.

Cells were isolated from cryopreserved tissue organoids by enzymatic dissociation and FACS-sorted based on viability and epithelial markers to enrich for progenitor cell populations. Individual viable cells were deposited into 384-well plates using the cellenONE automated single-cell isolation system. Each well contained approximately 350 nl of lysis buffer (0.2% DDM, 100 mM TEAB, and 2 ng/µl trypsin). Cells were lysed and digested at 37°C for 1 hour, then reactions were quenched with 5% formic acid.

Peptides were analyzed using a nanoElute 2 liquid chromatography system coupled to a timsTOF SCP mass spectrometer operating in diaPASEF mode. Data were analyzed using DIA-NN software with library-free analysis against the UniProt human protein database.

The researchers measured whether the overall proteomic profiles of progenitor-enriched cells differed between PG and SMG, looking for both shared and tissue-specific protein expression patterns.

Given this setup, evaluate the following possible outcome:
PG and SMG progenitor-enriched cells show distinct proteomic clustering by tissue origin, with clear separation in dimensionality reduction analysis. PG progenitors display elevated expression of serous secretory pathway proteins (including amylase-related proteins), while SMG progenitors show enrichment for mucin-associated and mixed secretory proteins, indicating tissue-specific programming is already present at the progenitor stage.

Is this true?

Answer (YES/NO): NO